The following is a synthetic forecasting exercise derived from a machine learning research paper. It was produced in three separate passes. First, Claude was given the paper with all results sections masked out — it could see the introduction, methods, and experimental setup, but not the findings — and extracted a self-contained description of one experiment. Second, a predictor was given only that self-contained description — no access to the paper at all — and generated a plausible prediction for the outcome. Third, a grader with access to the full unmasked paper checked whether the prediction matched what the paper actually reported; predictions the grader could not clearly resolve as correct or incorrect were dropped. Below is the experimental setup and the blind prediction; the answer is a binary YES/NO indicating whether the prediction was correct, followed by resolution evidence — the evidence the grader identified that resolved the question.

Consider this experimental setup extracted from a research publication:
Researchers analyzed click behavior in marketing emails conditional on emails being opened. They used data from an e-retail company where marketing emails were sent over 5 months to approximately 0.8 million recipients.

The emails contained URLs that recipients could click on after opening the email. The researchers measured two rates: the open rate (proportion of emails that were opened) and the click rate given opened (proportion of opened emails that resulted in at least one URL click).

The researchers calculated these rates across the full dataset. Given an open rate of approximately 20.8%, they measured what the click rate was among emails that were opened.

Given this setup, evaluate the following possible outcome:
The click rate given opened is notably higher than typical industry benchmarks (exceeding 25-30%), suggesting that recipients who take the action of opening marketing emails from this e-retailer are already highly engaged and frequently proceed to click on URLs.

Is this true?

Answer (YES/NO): NO